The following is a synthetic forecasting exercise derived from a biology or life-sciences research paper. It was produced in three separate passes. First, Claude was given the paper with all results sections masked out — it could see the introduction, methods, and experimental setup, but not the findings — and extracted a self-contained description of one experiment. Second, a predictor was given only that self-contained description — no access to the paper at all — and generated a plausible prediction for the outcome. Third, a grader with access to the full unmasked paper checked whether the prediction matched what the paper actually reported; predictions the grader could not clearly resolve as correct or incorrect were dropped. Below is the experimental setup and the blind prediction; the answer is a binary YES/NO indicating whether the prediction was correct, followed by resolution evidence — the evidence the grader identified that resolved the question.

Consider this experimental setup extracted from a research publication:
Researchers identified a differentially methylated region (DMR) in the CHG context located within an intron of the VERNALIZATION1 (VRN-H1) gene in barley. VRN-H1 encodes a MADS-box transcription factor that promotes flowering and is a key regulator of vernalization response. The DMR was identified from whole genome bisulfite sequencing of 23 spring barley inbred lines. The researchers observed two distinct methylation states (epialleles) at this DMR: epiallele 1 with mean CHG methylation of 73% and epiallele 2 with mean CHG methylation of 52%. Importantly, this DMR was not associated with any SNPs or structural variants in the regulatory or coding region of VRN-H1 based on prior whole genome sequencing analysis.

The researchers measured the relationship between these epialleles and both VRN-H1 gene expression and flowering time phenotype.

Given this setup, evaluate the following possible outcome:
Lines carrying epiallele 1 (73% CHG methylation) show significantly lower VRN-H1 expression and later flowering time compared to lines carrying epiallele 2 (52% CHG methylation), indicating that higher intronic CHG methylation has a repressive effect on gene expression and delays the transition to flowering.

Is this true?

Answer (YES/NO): NO